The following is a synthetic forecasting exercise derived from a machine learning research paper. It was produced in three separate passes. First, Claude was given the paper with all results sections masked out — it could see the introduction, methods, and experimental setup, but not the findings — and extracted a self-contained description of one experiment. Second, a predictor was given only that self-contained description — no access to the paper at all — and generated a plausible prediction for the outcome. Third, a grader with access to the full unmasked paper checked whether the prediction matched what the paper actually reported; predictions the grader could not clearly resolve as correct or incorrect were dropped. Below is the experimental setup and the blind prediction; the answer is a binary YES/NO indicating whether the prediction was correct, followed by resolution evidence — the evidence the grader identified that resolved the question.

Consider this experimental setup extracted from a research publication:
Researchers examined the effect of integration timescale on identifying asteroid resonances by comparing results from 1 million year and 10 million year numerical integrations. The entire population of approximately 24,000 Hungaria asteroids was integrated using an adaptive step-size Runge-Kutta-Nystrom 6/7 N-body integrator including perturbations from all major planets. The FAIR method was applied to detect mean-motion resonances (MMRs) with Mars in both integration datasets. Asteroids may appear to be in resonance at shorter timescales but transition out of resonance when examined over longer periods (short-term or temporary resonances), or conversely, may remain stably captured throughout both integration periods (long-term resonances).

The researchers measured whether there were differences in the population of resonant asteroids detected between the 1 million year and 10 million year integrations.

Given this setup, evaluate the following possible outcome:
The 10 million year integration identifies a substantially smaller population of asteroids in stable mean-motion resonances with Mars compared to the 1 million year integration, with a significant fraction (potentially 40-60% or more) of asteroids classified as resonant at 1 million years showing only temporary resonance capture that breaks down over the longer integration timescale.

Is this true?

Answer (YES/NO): NO